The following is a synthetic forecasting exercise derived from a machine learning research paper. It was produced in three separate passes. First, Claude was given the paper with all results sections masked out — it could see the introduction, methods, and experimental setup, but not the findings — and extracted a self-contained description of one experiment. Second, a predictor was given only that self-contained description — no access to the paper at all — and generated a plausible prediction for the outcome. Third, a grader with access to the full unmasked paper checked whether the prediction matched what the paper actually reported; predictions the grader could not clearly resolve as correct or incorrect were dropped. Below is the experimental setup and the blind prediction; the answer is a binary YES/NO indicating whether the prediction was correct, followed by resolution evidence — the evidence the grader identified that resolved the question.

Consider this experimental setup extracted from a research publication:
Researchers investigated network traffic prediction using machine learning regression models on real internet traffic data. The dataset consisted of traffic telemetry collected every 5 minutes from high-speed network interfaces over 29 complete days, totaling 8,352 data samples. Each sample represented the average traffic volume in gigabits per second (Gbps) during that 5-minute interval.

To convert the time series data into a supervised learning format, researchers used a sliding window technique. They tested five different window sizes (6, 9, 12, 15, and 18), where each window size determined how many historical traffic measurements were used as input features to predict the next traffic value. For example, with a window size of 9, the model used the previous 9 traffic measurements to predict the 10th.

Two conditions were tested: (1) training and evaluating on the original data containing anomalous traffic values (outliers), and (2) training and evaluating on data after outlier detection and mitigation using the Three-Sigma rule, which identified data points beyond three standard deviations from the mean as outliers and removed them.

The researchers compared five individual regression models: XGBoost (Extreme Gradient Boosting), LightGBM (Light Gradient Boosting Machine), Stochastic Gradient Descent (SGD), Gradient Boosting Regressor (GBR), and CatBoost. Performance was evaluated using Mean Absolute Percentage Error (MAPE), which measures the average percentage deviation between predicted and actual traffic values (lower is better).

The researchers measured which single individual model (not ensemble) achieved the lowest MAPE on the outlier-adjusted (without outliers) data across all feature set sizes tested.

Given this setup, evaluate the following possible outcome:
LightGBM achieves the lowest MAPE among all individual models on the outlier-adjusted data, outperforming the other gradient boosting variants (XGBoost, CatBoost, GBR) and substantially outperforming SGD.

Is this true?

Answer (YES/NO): NO